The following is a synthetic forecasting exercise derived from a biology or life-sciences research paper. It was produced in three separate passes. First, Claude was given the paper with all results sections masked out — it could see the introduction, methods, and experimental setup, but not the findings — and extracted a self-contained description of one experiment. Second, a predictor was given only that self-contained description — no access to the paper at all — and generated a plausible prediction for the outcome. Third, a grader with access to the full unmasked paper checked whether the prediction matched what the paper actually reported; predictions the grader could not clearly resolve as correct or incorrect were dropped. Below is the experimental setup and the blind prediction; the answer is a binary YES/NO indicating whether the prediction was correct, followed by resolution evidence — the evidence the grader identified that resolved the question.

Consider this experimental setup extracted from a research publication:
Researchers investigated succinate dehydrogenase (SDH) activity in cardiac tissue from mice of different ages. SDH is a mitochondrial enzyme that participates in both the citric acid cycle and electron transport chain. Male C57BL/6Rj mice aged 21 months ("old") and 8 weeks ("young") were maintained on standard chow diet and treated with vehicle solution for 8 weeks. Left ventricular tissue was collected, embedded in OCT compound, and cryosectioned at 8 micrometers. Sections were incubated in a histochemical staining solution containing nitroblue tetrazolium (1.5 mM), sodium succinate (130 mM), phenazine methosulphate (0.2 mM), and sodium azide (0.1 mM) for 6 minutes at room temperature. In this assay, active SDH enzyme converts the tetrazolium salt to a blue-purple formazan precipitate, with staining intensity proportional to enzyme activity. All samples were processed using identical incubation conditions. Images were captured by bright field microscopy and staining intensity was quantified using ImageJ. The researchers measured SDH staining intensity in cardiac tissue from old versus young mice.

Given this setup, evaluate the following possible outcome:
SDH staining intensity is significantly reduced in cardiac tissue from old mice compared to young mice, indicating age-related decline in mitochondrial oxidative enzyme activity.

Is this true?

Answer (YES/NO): NO